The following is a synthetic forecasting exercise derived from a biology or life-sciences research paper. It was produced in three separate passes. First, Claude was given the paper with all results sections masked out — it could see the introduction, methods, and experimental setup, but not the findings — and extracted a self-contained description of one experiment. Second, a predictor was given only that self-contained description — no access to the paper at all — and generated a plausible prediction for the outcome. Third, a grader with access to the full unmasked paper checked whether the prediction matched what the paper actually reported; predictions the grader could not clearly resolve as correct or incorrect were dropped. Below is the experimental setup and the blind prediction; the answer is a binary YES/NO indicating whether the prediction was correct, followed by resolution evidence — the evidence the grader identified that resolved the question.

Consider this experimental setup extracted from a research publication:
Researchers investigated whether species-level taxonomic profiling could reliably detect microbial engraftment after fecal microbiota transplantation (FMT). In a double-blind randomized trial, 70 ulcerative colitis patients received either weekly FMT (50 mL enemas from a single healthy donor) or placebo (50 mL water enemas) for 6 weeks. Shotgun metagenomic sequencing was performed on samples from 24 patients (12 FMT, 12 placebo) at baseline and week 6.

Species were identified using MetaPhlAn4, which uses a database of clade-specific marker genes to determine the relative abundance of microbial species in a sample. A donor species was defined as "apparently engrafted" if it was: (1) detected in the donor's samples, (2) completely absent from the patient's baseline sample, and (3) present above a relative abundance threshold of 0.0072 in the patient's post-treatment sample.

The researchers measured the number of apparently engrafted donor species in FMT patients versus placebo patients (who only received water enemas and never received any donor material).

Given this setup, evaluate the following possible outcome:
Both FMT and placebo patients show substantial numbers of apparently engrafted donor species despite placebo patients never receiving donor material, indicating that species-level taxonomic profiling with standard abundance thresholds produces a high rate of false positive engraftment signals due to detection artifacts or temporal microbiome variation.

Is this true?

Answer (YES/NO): YES